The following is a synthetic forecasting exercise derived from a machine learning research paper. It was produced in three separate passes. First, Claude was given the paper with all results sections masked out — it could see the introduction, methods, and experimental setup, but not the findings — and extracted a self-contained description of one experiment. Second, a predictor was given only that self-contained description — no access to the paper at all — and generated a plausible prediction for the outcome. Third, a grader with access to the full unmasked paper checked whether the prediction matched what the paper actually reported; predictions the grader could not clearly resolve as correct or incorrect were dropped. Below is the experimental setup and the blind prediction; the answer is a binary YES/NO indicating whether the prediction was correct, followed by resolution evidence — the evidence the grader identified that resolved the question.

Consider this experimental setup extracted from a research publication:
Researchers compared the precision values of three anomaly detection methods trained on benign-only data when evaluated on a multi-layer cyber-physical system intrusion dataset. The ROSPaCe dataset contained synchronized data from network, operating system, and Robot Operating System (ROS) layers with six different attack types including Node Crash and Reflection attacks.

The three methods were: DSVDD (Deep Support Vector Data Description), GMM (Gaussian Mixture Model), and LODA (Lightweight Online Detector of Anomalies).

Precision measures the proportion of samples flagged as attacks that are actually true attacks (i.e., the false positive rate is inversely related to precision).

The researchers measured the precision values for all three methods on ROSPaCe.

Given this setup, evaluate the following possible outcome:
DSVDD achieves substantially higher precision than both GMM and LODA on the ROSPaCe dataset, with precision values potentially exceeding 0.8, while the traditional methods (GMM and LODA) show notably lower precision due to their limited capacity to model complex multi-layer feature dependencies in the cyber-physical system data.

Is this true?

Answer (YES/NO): NO